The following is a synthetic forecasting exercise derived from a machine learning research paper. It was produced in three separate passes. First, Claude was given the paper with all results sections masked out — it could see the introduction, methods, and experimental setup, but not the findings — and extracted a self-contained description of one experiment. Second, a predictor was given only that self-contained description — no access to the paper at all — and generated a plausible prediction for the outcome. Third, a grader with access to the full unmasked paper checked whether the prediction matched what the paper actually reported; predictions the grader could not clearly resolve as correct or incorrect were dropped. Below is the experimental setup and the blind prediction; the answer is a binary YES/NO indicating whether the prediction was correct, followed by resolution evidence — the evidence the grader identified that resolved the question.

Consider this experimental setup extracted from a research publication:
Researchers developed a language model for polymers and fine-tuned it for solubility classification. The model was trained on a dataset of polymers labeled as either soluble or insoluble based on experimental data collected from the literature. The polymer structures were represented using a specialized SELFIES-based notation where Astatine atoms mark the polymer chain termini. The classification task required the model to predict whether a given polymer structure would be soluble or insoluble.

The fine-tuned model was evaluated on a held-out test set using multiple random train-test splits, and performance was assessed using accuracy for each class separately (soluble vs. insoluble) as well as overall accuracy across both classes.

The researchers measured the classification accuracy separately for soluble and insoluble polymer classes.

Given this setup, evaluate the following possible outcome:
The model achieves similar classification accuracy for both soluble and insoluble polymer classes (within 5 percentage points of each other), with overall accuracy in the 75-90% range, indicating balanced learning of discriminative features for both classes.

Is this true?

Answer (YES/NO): NO